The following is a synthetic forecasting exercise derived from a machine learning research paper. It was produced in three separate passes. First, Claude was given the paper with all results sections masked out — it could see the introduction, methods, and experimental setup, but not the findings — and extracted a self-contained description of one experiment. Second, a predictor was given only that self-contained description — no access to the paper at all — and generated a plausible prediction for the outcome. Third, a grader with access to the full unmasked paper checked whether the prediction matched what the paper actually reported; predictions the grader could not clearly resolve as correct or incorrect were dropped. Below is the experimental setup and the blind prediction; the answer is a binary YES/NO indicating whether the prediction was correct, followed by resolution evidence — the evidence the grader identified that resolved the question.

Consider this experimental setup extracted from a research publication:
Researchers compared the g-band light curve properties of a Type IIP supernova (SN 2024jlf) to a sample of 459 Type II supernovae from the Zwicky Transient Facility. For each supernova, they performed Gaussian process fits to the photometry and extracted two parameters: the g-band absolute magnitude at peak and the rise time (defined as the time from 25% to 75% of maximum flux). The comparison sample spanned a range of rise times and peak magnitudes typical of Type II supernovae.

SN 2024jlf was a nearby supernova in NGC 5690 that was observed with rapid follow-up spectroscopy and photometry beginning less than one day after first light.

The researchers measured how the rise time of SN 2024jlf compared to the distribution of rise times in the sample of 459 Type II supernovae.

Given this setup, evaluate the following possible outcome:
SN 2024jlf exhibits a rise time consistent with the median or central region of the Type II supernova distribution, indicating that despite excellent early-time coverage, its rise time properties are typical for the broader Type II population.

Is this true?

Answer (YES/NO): NO